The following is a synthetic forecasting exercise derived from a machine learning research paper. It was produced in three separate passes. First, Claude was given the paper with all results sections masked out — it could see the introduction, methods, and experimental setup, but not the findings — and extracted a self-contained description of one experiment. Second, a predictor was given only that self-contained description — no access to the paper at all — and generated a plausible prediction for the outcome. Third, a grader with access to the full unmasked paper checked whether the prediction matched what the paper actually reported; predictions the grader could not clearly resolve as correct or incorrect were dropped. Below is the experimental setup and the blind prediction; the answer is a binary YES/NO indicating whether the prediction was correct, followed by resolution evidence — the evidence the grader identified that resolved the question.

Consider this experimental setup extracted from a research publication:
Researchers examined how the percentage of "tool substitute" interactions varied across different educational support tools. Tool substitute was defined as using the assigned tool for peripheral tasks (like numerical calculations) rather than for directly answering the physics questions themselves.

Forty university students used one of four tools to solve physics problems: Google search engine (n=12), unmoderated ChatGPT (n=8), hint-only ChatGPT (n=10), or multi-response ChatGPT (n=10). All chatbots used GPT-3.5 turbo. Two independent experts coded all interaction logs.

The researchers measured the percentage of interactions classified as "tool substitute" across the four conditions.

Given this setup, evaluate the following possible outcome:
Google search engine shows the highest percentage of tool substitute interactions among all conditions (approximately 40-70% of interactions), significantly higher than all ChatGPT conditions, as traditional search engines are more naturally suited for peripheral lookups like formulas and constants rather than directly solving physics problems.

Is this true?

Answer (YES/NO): NO